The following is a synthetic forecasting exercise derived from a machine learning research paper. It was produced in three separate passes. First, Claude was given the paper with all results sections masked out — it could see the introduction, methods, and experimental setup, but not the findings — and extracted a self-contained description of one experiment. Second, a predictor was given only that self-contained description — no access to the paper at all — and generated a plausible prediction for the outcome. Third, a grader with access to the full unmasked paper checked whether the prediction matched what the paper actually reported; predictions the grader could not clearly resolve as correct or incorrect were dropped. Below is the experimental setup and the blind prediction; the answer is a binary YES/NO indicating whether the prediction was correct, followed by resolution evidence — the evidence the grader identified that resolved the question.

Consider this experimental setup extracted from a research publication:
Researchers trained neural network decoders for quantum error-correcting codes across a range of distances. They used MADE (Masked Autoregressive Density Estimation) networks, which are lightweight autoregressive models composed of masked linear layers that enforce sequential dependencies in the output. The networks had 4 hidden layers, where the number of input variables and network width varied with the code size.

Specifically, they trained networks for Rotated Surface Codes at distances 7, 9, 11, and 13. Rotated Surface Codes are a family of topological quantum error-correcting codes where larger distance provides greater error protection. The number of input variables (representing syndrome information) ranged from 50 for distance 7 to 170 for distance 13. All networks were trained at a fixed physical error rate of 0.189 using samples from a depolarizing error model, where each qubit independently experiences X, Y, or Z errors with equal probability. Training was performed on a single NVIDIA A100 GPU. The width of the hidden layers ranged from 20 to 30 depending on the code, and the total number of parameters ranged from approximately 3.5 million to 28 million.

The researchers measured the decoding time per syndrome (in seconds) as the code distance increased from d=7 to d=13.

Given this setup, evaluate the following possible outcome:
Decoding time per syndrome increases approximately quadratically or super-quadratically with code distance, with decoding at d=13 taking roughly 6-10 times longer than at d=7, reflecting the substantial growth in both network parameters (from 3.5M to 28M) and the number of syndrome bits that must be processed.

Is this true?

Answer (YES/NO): NO